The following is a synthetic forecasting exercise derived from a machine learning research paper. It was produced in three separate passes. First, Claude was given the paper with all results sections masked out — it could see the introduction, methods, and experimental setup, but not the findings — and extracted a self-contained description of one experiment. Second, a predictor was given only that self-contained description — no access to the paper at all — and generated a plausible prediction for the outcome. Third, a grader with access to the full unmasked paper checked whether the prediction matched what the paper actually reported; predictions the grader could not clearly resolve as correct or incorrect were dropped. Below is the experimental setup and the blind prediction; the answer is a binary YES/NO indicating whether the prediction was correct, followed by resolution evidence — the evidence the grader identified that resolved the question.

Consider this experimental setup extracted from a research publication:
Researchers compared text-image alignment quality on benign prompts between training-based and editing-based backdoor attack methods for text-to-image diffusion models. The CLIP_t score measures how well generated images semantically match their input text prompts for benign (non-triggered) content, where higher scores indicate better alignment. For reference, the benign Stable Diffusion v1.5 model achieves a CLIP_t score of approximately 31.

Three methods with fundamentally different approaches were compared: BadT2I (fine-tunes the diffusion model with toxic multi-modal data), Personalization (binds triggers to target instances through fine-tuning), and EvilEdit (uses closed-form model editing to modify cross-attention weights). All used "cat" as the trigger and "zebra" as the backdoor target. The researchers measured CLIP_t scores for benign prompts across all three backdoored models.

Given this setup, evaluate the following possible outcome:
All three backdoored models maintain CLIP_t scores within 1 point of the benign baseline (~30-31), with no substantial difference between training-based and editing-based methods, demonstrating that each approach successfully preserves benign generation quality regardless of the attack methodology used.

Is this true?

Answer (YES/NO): NO